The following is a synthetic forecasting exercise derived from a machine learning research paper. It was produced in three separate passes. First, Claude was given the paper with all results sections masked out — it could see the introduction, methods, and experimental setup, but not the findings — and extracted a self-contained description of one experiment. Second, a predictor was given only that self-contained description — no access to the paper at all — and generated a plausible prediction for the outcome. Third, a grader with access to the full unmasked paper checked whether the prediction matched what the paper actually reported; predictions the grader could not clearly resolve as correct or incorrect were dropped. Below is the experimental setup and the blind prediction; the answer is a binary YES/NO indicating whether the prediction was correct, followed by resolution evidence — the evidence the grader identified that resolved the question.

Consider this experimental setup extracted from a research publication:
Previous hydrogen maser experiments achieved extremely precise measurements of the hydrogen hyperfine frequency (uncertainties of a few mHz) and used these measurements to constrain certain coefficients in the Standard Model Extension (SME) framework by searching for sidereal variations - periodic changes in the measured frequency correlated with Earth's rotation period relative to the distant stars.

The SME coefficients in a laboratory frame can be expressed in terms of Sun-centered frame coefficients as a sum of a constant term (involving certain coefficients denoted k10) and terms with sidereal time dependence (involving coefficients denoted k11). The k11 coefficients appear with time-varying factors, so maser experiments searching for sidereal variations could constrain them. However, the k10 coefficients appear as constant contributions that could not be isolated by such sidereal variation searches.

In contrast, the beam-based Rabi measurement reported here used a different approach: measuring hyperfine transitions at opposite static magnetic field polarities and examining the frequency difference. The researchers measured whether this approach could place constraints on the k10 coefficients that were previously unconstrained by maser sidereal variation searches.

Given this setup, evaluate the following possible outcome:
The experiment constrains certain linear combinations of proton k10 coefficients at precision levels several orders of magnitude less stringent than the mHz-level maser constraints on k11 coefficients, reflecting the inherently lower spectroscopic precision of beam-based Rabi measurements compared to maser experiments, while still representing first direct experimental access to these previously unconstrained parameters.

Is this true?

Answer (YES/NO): YES